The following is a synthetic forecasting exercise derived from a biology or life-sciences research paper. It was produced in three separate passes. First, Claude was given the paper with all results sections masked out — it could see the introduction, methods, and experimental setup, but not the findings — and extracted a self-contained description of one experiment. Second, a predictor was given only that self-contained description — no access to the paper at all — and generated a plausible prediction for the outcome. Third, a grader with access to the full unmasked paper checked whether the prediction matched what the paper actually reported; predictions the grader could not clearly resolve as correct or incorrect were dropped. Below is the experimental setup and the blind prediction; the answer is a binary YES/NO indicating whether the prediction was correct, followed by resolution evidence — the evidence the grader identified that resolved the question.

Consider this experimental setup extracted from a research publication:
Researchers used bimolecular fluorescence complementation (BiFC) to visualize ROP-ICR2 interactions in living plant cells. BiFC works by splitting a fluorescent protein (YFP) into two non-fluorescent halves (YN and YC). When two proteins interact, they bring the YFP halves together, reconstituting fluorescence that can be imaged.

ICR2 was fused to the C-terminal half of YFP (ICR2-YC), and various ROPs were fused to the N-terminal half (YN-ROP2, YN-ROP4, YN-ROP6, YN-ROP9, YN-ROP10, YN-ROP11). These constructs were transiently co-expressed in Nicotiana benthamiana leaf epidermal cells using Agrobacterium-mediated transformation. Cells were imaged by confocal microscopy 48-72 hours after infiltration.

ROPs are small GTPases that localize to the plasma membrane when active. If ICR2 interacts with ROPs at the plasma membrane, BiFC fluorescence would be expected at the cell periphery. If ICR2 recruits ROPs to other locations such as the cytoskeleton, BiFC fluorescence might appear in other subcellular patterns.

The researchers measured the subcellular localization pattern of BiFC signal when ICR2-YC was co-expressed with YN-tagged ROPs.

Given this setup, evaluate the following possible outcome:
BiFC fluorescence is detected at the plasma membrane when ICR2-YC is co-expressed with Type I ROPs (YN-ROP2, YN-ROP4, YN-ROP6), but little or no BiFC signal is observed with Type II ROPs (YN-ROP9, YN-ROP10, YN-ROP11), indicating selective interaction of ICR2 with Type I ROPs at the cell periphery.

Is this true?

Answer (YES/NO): NO